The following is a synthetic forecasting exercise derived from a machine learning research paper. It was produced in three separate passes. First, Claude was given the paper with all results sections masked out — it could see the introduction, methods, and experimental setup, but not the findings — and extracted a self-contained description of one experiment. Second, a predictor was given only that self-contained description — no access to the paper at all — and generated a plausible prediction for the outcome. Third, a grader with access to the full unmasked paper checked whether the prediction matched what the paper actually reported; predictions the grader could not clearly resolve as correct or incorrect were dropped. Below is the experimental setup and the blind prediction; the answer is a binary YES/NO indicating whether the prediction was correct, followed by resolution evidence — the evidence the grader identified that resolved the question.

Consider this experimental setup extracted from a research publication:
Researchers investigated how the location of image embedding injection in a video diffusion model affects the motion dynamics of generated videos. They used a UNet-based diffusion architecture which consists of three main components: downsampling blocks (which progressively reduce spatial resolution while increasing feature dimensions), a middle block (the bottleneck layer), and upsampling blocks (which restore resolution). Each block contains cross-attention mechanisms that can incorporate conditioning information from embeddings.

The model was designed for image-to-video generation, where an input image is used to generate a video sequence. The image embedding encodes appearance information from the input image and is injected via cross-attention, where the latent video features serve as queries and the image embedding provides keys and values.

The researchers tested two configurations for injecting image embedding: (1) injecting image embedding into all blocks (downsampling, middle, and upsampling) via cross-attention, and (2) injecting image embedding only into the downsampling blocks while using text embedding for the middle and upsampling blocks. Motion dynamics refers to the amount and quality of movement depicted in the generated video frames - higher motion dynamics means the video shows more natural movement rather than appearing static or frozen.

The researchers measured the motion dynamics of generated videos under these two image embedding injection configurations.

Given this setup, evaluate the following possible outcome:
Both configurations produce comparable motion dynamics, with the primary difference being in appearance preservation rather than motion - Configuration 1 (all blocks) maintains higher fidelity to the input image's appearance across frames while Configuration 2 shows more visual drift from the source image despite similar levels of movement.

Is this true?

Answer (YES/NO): NO